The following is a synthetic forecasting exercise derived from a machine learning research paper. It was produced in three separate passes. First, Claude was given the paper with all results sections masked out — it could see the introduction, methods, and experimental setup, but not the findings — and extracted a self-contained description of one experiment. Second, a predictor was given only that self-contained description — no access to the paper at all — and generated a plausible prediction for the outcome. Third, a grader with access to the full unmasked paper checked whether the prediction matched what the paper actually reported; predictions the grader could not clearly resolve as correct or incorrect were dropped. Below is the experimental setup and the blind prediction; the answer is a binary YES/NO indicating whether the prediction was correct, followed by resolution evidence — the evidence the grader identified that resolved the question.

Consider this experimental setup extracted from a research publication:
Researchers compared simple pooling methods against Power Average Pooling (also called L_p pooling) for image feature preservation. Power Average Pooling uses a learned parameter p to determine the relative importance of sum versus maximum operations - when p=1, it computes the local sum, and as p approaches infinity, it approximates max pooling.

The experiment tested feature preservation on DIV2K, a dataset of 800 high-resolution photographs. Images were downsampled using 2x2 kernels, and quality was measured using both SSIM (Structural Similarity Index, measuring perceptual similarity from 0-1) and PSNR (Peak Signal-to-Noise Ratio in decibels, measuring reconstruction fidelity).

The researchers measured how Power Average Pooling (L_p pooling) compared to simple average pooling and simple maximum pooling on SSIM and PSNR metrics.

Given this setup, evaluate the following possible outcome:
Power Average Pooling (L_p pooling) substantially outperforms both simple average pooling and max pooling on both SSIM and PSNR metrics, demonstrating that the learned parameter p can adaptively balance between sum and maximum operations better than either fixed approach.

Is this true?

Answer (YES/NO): NO